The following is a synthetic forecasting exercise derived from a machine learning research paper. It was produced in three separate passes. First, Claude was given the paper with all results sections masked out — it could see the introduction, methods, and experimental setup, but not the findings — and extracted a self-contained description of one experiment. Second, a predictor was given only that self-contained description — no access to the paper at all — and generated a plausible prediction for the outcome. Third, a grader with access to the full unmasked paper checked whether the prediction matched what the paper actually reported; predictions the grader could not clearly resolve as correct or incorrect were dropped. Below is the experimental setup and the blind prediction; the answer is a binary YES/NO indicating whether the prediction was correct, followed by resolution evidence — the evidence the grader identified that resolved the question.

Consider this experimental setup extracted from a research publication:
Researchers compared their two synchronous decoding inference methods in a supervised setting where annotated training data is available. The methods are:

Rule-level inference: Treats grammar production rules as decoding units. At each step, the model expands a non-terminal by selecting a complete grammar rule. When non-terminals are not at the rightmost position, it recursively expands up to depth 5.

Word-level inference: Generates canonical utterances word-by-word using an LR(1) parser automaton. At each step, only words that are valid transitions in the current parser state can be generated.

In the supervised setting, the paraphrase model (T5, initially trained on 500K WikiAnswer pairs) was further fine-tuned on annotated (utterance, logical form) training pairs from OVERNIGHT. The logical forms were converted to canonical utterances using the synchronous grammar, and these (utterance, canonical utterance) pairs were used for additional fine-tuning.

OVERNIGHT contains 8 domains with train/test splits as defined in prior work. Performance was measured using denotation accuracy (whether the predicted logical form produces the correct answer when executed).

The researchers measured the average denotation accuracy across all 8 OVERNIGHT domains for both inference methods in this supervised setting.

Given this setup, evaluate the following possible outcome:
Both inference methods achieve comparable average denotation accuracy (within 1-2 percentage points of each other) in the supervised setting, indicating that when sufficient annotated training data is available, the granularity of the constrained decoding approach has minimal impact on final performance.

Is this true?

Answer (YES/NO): YES